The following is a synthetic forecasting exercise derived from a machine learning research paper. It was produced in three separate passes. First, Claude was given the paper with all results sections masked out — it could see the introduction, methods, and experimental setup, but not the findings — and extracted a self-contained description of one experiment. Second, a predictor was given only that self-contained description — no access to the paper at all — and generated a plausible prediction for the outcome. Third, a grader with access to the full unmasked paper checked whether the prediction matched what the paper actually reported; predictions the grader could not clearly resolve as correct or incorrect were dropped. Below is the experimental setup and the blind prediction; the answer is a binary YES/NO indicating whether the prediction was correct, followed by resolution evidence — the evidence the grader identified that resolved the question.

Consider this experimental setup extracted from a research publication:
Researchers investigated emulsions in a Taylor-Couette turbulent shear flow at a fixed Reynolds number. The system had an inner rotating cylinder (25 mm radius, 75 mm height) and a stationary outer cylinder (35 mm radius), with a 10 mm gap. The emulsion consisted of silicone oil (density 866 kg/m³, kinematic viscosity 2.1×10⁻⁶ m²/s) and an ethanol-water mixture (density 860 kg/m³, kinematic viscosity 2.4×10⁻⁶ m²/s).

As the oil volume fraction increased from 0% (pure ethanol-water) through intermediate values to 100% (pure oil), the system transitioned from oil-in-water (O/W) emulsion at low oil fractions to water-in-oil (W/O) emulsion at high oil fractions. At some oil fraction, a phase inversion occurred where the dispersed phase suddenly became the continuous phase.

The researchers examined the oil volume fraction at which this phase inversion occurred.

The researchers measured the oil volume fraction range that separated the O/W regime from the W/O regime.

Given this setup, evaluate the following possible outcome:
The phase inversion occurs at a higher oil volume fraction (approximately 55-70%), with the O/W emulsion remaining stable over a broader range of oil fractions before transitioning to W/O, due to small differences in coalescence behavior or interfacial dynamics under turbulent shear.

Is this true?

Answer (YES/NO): NO